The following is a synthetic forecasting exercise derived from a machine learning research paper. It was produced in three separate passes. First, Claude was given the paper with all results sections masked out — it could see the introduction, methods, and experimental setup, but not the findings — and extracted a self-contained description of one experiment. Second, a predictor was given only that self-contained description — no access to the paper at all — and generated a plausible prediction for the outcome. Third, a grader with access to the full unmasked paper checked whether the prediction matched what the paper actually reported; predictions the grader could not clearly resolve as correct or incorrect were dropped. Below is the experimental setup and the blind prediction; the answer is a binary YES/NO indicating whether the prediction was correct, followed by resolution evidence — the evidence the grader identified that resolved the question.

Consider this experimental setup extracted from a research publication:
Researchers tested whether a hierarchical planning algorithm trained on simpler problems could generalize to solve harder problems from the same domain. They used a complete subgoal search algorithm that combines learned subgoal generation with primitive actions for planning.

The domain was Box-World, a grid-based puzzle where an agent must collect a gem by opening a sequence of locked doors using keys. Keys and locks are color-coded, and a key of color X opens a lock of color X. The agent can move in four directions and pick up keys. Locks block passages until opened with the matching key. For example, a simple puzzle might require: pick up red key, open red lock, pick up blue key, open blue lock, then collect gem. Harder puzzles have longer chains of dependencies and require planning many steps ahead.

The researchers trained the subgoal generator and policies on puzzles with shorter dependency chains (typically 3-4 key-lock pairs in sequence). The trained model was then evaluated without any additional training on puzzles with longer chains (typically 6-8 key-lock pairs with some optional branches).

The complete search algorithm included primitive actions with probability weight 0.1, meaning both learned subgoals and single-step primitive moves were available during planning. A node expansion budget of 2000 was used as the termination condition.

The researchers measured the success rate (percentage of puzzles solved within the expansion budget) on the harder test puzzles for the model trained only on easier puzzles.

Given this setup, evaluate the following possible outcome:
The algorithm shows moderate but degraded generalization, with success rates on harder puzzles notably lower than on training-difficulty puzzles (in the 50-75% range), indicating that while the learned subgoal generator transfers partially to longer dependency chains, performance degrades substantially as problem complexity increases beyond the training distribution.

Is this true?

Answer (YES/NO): NO